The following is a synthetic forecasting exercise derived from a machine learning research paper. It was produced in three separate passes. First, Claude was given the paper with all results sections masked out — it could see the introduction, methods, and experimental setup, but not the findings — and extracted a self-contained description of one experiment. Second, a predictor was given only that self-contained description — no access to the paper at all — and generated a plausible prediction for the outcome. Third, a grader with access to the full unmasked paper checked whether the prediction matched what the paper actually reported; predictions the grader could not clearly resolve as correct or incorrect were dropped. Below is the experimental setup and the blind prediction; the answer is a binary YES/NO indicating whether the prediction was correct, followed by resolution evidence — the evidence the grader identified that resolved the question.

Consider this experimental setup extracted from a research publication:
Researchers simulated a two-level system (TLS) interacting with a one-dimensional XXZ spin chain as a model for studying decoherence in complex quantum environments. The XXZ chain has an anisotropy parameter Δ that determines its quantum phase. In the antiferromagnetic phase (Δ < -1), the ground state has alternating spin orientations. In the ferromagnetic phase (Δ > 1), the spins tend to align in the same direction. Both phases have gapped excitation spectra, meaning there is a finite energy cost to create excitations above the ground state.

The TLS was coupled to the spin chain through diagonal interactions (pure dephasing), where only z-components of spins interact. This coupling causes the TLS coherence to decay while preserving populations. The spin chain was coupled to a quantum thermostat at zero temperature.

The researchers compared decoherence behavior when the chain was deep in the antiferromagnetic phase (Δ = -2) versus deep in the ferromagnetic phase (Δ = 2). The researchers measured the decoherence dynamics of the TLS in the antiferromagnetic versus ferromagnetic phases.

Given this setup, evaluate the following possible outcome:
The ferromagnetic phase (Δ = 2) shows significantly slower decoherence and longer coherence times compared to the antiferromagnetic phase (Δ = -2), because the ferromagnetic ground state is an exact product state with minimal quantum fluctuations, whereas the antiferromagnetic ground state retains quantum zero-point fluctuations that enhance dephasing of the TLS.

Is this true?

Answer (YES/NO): YES